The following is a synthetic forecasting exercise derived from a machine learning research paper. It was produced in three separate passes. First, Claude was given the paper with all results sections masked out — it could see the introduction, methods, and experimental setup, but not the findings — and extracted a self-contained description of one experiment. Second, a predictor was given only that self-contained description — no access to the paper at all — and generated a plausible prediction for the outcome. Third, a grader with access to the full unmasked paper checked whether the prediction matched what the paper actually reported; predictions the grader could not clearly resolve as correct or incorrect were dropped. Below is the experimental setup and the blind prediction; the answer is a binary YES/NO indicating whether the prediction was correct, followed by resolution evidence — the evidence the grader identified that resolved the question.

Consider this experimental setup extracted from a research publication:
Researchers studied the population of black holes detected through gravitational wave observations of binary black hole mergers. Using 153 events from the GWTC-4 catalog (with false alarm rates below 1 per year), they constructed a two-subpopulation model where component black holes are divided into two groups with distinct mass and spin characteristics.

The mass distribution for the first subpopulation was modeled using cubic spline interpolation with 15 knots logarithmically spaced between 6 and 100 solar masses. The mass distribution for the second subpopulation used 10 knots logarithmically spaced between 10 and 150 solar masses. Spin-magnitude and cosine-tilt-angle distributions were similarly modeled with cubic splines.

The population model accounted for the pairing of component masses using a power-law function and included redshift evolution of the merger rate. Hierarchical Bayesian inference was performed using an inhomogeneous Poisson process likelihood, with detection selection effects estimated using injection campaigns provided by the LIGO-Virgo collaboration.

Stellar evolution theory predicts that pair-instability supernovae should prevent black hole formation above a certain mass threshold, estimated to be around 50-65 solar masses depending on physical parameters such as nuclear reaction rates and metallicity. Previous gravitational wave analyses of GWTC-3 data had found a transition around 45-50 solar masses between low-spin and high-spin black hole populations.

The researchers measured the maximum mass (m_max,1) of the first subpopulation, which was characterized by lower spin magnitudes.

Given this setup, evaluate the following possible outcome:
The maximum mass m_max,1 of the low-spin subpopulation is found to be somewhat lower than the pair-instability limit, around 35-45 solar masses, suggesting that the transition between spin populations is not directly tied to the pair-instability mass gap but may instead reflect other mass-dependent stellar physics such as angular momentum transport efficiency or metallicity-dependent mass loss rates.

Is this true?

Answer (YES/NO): NO